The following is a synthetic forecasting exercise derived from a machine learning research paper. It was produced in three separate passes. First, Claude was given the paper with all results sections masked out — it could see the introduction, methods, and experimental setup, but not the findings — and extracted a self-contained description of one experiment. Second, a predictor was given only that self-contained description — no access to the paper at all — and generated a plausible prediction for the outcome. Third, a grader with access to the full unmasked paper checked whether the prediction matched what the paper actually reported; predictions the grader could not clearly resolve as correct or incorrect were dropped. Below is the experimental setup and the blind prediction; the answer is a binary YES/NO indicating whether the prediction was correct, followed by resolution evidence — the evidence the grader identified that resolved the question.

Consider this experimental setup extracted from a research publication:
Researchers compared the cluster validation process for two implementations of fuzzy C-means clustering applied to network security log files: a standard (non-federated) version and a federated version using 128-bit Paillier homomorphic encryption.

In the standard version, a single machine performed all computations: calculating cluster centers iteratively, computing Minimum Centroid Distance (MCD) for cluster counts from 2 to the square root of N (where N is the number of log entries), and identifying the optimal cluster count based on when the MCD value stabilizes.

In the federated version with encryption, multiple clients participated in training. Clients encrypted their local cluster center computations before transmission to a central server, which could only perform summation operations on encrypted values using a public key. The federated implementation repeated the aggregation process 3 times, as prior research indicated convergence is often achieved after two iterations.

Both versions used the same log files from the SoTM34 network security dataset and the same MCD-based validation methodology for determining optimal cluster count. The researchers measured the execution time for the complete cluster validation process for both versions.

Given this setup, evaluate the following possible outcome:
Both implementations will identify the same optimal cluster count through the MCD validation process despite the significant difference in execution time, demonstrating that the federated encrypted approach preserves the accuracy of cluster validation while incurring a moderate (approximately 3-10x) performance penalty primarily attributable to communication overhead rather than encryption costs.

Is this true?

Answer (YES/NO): NO